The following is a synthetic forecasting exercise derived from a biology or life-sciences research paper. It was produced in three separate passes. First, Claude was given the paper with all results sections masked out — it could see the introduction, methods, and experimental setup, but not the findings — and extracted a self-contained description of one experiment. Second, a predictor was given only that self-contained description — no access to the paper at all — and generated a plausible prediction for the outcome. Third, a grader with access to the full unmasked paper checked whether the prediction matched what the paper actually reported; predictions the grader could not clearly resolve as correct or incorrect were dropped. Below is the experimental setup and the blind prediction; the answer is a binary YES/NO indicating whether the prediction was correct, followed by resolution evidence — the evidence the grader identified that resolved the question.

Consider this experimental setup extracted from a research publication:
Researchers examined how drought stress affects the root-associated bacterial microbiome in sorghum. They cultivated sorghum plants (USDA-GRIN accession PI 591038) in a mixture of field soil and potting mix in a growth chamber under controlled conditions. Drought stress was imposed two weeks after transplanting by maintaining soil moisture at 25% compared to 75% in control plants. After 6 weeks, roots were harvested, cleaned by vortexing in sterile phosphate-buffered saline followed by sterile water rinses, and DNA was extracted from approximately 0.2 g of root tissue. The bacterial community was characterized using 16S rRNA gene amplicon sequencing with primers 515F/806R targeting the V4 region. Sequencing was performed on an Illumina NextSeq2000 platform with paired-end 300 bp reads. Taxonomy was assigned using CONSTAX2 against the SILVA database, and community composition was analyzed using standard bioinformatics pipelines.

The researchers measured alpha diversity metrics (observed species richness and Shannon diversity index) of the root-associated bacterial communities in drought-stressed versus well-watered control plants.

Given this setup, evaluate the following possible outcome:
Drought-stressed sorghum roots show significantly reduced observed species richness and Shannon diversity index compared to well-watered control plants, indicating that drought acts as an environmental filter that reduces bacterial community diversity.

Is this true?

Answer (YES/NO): YES